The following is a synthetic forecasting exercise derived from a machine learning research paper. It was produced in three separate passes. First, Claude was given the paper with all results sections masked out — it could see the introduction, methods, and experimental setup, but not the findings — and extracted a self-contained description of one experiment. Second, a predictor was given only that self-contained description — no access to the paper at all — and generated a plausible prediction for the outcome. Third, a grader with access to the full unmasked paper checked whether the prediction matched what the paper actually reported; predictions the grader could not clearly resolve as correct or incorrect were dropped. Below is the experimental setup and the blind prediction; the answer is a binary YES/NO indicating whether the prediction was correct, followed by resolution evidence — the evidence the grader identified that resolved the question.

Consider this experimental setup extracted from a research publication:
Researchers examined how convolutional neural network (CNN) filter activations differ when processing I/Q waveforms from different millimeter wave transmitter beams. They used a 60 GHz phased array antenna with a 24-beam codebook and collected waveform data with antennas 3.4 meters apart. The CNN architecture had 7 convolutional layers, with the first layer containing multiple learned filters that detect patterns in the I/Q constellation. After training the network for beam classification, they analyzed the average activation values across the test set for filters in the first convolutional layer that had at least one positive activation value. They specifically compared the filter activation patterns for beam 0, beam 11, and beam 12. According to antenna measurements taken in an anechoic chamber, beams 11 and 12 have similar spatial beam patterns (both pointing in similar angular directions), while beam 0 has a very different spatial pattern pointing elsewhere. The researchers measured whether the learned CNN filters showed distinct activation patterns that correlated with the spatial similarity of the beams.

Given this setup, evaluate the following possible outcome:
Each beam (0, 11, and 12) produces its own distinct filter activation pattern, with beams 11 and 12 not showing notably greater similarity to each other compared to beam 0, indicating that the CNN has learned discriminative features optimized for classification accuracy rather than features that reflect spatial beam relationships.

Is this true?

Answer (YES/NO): NO